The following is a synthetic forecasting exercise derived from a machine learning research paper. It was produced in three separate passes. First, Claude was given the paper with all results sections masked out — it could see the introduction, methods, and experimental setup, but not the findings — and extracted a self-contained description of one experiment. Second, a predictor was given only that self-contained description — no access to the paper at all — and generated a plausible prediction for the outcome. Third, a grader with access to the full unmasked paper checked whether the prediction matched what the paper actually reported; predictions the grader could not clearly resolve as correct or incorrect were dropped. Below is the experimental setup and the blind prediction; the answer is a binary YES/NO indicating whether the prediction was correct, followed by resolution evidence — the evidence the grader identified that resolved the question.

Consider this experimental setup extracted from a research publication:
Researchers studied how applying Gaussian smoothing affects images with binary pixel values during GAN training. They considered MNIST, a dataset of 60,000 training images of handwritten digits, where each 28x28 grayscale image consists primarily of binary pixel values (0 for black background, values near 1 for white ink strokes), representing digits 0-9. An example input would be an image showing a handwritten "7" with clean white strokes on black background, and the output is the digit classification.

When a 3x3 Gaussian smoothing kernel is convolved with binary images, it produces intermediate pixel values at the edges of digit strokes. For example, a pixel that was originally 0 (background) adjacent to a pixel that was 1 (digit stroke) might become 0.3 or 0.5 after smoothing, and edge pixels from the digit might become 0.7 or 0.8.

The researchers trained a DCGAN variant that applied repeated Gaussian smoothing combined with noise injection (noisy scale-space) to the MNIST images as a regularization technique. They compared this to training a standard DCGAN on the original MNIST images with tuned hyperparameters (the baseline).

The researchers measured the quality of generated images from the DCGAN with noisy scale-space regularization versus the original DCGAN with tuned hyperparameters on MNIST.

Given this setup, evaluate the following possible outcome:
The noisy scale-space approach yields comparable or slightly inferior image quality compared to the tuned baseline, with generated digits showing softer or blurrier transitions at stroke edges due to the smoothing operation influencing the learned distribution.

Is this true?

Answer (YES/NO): YES